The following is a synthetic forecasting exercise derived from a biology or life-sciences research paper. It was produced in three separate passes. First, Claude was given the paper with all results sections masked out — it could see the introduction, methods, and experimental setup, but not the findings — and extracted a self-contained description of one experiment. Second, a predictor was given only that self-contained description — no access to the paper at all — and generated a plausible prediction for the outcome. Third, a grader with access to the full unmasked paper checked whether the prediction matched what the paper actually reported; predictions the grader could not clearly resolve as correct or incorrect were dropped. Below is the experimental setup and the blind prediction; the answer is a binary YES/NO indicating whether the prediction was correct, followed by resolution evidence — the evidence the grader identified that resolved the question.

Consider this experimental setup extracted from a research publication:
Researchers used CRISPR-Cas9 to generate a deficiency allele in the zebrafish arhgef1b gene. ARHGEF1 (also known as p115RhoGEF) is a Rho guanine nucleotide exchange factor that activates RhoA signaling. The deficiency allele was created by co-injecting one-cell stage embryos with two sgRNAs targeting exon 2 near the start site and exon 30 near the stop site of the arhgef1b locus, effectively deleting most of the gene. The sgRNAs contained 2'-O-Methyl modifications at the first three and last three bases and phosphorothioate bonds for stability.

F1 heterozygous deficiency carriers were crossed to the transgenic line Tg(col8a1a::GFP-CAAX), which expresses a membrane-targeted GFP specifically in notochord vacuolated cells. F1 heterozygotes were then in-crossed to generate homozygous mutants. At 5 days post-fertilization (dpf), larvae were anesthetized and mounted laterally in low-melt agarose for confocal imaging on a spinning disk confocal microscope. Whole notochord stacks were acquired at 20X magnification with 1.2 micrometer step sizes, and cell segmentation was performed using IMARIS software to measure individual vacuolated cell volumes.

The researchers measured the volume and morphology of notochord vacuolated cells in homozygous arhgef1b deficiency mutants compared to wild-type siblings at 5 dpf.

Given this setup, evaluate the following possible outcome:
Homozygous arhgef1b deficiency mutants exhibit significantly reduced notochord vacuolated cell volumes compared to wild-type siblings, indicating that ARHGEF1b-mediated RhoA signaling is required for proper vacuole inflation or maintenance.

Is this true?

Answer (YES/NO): YES